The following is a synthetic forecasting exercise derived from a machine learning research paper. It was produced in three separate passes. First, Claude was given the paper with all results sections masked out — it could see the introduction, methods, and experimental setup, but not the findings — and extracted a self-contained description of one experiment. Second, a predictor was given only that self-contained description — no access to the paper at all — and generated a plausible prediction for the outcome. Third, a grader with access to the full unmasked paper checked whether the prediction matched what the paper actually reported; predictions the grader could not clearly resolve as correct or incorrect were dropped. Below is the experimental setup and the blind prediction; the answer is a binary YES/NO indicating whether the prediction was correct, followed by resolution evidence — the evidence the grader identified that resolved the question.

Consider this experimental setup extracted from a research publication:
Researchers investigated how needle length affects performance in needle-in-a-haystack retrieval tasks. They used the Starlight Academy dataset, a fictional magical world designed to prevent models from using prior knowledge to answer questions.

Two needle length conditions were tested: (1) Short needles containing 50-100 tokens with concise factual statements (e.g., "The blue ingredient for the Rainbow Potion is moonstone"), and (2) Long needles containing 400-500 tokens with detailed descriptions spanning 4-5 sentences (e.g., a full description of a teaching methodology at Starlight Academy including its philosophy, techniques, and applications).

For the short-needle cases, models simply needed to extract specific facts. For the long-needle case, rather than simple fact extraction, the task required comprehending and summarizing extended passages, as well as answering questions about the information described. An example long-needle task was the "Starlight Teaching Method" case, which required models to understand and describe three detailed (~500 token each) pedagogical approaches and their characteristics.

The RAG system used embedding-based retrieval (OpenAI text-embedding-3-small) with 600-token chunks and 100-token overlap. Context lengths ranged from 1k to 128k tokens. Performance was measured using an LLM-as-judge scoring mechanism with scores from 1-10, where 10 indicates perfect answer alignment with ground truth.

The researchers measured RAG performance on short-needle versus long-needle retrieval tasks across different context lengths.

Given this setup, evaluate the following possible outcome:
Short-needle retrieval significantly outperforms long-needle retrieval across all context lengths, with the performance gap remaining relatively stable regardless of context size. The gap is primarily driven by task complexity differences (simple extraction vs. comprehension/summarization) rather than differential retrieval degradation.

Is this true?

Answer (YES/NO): NO